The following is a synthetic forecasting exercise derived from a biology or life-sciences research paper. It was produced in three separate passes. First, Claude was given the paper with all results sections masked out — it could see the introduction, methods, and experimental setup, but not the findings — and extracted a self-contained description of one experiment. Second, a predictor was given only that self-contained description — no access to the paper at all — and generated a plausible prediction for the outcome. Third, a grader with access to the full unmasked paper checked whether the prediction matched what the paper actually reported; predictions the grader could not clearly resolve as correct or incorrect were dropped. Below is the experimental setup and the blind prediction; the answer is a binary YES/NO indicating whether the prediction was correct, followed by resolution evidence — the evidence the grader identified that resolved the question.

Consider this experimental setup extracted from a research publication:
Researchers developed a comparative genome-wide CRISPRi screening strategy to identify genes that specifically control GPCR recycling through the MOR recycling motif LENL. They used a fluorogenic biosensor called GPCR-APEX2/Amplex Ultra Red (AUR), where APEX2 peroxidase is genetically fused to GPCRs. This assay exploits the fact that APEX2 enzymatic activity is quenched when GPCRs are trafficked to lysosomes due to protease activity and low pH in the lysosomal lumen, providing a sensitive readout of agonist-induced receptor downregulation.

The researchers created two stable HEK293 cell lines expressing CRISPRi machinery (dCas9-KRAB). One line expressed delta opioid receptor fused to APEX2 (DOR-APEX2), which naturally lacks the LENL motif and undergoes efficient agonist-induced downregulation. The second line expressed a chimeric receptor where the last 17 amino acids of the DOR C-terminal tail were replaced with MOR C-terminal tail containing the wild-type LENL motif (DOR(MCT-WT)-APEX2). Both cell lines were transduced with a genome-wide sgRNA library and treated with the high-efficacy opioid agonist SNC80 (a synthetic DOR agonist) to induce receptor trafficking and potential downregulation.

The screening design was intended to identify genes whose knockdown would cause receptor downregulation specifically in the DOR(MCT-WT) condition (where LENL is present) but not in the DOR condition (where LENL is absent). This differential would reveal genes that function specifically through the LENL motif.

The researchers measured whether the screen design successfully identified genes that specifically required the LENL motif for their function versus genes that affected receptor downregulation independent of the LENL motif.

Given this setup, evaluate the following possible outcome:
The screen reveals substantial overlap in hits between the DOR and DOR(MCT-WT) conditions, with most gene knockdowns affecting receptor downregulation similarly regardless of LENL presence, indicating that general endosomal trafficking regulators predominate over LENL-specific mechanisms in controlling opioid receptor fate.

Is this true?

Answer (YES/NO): NO